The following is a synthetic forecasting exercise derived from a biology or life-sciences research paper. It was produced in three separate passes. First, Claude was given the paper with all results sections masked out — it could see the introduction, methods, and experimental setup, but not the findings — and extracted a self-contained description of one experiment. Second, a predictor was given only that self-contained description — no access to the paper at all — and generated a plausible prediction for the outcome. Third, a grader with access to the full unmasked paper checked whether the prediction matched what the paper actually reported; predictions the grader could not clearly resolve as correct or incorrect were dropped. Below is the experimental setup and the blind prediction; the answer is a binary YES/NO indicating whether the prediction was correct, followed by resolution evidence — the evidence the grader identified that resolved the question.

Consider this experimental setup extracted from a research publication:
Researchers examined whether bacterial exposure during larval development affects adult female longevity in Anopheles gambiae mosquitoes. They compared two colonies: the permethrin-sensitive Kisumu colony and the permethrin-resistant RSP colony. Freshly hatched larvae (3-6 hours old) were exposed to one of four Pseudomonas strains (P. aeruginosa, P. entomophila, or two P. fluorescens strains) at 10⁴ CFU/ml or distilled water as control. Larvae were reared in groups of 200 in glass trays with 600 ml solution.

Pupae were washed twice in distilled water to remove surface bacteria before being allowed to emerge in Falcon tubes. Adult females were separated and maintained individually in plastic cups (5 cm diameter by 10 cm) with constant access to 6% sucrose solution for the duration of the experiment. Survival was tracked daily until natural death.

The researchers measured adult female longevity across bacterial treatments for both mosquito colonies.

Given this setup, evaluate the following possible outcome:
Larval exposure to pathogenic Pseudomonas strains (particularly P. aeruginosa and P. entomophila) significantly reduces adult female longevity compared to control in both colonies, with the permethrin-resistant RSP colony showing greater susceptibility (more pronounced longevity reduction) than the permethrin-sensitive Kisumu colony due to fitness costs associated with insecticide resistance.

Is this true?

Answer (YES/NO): NO